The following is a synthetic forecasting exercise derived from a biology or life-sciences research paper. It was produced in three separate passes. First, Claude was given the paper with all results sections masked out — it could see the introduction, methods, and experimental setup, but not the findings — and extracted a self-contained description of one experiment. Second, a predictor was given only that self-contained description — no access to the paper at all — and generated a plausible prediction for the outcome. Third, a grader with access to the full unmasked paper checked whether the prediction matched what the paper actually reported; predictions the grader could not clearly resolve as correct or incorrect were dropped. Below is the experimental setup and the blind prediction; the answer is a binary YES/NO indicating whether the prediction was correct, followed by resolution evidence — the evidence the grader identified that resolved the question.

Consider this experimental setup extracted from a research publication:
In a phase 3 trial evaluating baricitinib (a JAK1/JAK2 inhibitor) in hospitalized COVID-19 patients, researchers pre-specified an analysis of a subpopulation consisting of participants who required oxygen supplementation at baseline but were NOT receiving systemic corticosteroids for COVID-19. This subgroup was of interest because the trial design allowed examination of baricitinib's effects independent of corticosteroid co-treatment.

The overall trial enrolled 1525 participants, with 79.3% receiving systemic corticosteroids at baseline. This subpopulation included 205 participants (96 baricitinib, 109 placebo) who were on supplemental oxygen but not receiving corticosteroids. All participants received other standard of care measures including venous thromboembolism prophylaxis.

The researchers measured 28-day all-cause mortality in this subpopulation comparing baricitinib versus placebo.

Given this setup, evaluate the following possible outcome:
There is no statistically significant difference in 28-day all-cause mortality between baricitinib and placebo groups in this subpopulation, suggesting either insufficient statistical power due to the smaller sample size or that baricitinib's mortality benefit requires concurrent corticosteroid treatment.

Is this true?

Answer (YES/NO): NO